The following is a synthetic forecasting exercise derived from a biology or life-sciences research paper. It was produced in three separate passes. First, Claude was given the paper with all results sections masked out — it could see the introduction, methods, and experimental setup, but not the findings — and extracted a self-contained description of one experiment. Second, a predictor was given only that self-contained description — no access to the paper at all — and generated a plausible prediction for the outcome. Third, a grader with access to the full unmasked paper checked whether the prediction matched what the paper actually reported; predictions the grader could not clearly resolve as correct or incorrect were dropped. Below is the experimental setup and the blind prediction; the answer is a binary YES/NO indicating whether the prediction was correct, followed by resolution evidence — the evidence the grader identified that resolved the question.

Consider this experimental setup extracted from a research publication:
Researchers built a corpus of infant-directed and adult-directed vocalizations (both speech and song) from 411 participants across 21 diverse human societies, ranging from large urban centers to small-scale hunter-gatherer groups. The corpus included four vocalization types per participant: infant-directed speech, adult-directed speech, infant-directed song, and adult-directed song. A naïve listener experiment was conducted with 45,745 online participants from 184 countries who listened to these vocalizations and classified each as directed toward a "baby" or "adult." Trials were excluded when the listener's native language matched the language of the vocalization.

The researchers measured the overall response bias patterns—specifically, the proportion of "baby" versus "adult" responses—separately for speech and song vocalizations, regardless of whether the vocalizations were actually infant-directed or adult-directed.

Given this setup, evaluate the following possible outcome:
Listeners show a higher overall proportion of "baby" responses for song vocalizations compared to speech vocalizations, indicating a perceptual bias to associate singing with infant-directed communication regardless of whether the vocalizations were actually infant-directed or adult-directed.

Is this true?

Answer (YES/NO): YES